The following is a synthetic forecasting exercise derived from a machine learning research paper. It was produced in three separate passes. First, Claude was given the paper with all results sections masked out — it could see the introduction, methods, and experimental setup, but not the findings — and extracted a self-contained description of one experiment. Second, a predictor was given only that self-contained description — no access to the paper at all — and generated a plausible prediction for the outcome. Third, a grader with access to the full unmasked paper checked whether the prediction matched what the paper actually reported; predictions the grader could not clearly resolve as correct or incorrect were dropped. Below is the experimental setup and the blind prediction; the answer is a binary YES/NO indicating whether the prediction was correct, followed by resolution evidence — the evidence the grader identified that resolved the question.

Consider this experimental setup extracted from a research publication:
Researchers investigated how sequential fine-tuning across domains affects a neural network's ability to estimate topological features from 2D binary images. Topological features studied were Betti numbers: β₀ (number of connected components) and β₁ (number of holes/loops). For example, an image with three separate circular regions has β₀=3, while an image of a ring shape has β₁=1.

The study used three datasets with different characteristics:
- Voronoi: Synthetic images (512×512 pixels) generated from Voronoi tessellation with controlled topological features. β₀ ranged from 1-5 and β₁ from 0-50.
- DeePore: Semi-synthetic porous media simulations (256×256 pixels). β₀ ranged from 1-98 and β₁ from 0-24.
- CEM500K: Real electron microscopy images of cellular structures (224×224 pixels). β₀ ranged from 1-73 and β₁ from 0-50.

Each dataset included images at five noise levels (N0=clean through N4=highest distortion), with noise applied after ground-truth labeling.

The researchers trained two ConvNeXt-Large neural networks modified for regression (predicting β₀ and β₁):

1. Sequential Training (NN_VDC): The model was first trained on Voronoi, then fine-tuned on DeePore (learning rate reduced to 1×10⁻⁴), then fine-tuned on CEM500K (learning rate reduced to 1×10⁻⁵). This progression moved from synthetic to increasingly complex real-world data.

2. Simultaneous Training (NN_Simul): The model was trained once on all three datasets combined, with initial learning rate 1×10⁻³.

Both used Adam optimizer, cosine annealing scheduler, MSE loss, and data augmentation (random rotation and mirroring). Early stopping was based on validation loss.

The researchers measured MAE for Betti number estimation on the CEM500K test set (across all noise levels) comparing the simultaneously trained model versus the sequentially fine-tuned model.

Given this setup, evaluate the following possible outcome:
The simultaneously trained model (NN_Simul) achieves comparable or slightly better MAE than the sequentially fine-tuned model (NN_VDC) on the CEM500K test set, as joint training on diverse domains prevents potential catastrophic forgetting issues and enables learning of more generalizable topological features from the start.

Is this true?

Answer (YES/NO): NO